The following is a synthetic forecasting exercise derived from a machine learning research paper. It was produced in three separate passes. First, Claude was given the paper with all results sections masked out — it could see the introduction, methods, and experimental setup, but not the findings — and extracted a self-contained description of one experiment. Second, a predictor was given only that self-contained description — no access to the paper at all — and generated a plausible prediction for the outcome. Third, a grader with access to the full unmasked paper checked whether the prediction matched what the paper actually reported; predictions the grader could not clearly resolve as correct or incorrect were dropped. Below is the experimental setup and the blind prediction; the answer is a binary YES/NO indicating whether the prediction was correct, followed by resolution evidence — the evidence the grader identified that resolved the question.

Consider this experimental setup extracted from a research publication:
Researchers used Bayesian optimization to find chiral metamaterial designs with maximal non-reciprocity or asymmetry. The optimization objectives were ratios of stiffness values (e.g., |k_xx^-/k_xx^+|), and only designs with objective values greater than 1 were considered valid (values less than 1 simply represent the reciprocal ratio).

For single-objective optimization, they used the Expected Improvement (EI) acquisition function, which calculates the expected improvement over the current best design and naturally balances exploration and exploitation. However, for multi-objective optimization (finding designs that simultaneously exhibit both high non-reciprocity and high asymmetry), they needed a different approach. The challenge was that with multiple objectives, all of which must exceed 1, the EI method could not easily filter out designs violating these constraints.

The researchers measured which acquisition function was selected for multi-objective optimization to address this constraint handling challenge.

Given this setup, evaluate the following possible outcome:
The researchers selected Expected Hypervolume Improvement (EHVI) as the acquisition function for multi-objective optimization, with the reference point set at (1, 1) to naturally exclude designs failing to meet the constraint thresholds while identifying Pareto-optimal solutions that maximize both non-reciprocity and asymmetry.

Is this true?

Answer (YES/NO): NO